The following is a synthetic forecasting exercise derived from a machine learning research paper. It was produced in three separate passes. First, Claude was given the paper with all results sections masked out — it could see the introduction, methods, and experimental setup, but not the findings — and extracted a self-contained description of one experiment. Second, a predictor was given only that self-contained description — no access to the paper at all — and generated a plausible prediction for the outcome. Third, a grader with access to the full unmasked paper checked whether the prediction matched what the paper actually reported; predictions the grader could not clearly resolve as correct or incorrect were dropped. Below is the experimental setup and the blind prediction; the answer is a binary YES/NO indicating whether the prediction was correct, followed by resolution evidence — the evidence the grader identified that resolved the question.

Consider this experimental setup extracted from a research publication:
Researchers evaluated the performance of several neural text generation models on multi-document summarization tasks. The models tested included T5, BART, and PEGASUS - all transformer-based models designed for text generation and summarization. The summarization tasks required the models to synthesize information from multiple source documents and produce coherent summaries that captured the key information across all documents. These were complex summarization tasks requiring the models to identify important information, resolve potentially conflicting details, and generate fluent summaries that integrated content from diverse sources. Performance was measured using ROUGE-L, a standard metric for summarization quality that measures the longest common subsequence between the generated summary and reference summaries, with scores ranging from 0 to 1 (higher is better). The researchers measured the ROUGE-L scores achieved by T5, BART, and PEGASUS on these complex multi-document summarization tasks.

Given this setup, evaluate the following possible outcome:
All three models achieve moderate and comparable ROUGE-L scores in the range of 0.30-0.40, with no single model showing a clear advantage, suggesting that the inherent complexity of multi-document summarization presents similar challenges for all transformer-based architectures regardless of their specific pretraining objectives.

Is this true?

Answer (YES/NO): NO